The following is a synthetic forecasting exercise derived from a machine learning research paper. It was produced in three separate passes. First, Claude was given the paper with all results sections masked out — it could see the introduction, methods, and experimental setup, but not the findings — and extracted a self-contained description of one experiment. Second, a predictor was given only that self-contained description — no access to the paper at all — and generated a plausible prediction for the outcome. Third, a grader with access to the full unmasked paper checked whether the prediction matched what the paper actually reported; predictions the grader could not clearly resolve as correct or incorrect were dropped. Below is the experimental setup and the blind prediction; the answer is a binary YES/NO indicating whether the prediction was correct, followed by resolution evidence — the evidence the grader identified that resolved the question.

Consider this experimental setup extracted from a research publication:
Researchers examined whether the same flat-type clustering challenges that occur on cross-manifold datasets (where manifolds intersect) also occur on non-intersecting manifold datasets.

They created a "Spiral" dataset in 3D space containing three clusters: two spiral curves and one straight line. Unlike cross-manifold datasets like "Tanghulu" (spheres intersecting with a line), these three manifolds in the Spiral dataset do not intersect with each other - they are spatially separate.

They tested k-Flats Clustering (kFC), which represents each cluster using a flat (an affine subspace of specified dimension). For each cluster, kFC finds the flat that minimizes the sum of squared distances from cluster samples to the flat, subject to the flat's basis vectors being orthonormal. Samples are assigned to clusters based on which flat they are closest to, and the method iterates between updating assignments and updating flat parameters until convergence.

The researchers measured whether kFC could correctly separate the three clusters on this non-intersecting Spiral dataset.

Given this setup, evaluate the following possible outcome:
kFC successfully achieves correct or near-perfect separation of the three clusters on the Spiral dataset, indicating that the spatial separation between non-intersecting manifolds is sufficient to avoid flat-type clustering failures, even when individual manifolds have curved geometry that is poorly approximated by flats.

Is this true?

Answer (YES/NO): NO